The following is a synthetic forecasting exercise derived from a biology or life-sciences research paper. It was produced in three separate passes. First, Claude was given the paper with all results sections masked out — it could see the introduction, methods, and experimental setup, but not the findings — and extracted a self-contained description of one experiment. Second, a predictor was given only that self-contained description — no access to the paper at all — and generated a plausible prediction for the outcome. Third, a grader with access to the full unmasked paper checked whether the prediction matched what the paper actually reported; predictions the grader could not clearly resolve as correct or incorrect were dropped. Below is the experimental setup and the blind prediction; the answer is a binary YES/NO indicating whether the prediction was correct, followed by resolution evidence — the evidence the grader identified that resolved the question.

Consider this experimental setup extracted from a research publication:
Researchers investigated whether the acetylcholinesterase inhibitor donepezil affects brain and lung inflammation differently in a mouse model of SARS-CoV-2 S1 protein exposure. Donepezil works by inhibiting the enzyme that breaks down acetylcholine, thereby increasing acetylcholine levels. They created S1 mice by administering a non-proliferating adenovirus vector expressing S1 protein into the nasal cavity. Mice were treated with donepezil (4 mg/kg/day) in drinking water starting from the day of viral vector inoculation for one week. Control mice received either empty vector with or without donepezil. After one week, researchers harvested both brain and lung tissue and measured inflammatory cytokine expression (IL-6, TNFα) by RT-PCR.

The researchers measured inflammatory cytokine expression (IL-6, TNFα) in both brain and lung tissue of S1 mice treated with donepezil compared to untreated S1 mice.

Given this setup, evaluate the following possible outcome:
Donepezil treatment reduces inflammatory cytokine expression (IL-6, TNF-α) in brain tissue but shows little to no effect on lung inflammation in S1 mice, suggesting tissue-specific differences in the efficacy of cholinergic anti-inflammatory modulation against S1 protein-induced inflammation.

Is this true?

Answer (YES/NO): YES